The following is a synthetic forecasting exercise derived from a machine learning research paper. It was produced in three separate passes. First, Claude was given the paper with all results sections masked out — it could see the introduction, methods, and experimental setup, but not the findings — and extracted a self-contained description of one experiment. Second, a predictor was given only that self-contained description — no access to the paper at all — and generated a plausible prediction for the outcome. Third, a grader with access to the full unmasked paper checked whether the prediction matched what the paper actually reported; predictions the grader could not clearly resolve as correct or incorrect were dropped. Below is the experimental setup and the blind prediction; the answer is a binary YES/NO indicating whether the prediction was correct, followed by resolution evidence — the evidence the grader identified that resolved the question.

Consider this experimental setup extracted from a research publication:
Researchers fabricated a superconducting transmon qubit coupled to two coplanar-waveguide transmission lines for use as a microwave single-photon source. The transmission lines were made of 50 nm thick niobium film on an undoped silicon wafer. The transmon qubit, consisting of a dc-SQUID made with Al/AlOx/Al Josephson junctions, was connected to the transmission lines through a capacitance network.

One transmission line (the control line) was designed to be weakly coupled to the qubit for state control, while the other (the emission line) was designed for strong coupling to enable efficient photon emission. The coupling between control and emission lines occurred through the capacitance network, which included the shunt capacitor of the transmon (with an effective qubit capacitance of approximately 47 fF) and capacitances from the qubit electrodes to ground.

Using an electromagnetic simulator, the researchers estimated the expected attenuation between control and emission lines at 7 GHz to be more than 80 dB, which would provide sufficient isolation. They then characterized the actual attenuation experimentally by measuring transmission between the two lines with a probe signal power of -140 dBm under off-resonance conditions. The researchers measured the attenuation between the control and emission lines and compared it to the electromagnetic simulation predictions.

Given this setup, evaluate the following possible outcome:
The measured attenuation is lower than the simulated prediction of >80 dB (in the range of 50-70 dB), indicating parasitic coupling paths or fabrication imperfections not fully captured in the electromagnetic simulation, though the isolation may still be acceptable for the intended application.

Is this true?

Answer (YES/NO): YES